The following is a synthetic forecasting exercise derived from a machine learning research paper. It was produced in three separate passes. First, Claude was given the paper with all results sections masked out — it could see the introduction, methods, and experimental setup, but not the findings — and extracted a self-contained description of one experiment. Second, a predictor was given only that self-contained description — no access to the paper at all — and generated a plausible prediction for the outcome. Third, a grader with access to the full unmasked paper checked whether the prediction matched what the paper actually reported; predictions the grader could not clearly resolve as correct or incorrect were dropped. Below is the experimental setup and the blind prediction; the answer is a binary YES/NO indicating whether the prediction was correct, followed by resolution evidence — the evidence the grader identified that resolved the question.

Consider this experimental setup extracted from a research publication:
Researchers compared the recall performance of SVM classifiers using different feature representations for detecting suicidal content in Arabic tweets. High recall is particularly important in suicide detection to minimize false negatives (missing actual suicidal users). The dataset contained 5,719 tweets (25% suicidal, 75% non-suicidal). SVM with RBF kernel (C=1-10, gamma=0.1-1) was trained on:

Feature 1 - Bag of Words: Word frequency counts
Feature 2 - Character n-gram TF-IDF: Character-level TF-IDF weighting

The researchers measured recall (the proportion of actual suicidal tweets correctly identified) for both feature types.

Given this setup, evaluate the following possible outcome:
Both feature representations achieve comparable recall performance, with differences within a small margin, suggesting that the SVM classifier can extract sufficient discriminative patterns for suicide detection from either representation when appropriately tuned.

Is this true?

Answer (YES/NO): YES